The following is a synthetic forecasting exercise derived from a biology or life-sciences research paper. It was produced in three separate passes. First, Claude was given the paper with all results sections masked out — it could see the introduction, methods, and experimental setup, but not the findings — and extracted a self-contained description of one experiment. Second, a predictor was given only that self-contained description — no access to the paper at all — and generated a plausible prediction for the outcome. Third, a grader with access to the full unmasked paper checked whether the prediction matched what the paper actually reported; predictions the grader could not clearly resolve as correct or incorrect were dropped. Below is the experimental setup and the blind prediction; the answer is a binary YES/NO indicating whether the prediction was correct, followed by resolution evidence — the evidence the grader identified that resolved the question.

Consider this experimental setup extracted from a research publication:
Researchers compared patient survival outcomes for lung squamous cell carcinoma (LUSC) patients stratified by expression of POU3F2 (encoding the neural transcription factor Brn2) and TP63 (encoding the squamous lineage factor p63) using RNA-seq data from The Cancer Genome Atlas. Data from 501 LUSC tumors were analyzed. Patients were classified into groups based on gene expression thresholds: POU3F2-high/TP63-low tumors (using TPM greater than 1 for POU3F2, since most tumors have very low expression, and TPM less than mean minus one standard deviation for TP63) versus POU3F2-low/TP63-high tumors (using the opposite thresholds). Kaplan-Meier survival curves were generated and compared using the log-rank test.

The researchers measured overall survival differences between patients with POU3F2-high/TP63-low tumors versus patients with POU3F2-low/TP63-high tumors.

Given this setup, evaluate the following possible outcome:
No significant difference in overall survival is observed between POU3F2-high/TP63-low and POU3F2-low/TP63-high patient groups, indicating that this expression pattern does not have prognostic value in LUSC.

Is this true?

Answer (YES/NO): NO